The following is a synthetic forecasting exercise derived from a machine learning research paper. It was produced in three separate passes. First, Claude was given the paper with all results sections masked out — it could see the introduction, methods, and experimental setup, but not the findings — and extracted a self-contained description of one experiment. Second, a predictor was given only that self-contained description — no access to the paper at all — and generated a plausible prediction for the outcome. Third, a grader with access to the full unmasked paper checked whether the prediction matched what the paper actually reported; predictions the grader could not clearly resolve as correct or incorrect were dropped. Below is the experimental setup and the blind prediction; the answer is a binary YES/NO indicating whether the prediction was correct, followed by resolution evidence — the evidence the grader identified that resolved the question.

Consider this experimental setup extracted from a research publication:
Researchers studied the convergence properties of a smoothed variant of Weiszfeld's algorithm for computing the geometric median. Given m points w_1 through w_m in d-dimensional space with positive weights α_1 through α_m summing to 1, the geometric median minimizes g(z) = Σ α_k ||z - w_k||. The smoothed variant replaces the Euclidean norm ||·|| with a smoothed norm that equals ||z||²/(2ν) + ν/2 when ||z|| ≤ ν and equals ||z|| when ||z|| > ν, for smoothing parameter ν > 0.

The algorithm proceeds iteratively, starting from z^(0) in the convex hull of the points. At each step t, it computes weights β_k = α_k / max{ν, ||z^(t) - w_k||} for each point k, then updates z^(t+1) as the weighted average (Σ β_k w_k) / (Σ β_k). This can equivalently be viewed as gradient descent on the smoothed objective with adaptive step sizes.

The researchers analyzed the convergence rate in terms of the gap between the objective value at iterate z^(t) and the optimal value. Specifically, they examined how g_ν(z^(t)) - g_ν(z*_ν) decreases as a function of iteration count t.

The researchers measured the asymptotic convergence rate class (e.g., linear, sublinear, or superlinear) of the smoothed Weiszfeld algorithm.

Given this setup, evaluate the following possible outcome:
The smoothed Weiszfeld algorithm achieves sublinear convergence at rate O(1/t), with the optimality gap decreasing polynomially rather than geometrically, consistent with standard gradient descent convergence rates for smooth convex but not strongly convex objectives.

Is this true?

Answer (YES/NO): YES